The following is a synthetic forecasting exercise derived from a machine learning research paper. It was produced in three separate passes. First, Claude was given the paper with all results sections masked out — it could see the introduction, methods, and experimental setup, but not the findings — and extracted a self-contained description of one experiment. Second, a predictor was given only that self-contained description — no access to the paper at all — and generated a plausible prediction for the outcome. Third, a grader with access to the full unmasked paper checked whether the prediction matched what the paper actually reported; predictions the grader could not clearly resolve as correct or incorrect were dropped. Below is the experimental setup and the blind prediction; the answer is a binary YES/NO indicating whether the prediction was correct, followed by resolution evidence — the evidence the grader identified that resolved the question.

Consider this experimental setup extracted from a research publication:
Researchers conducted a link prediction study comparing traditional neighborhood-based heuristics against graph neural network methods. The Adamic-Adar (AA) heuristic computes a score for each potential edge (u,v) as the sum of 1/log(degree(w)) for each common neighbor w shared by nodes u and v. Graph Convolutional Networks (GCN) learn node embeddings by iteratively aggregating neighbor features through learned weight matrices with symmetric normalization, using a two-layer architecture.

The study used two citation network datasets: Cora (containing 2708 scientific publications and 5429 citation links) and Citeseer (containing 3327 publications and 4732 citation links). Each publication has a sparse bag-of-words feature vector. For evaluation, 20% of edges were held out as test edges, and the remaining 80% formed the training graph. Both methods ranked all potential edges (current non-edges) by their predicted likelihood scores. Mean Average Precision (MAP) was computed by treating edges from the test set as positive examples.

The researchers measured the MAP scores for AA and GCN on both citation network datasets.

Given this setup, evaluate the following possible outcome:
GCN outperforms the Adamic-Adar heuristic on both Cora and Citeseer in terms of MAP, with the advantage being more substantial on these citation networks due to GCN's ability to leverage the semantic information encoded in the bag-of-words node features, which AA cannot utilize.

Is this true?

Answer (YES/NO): NO